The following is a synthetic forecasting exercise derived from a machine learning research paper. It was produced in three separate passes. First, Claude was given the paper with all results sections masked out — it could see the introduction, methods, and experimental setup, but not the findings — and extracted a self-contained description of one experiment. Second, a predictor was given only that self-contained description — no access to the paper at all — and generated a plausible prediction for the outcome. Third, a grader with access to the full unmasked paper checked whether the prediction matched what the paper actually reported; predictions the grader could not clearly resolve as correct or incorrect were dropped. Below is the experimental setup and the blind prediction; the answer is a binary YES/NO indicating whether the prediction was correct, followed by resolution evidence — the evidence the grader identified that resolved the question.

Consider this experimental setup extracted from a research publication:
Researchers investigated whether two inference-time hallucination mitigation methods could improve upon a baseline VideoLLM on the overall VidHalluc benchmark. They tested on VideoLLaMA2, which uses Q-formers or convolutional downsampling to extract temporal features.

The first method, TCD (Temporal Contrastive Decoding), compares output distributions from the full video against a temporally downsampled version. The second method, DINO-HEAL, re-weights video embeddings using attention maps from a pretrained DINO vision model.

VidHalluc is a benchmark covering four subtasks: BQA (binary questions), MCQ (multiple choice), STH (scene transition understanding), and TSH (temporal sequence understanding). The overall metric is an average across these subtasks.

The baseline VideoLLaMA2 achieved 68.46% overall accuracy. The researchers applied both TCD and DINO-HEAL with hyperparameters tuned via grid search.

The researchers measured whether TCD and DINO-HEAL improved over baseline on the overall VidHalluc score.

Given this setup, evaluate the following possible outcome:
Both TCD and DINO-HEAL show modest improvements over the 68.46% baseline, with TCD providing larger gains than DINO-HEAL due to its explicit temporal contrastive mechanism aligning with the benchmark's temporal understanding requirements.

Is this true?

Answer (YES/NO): NO